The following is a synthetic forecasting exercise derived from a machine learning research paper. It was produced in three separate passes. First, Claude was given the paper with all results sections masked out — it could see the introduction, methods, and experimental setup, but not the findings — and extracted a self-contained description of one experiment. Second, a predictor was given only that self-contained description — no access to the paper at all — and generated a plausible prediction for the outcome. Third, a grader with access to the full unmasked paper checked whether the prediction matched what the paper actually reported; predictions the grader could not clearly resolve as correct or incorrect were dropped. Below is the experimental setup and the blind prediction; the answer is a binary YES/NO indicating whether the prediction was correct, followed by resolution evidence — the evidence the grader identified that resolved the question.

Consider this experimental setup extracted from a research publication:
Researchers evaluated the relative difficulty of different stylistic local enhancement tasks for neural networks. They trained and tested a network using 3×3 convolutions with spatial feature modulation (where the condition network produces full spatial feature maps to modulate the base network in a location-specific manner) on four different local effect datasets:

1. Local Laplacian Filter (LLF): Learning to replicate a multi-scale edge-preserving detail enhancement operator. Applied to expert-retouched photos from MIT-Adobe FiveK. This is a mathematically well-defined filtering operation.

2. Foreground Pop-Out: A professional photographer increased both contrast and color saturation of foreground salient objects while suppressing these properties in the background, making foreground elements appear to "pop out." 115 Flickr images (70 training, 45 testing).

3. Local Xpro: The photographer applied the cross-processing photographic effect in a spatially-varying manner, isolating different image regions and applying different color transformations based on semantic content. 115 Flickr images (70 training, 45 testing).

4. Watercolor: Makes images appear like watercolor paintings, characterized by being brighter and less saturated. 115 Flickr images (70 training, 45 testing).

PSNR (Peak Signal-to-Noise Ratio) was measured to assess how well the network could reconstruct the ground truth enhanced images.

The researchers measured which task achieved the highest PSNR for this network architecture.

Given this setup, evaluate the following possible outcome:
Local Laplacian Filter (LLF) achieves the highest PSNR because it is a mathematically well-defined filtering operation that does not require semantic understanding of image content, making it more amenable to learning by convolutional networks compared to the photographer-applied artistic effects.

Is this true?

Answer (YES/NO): NO